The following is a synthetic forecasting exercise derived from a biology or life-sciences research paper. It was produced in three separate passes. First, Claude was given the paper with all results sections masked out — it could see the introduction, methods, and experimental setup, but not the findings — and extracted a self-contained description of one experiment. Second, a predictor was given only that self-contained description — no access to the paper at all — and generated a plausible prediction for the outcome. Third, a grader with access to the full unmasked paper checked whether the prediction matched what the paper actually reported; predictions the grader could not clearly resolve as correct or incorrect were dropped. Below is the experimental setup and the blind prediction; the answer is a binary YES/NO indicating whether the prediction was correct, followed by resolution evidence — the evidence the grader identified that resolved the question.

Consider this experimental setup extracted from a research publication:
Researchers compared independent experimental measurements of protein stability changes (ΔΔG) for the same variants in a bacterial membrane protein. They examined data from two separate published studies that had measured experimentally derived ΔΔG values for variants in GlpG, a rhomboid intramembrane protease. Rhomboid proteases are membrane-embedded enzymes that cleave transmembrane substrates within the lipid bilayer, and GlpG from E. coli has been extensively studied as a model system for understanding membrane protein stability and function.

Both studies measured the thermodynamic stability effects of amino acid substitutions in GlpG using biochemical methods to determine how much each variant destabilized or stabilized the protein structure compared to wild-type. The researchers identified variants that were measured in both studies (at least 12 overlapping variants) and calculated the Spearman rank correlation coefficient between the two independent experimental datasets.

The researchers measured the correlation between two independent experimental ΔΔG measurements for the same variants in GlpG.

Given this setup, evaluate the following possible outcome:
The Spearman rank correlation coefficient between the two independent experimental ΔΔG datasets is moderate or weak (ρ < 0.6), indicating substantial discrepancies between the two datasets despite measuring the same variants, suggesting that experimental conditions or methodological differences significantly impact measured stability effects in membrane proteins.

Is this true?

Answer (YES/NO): NO